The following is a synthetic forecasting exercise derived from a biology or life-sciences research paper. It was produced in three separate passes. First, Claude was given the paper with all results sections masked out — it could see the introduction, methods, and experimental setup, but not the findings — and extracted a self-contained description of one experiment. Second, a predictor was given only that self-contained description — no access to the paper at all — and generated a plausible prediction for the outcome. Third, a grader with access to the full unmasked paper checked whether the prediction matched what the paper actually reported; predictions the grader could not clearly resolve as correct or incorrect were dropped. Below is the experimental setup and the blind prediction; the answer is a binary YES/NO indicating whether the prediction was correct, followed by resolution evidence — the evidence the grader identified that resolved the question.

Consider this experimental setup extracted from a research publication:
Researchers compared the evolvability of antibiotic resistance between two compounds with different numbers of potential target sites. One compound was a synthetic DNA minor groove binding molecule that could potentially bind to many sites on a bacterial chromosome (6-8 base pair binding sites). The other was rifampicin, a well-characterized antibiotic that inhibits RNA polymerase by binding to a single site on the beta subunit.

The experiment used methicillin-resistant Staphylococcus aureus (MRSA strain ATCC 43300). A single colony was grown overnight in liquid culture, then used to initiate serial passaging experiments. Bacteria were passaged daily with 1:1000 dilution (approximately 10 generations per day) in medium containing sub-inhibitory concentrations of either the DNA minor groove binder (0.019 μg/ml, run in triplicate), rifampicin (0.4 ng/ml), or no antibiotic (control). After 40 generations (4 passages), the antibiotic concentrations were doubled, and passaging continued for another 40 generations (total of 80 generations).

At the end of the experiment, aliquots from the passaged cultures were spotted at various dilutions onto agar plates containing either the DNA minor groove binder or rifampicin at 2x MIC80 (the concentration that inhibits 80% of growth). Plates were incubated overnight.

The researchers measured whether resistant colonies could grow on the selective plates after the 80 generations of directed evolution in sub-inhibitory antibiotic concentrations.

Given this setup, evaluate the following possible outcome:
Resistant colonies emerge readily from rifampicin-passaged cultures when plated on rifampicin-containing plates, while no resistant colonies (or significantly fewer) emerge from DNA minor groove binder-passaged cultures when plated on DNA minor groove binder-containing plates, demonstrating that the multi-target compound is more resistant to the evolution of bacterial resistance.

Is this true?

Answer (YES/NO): YES